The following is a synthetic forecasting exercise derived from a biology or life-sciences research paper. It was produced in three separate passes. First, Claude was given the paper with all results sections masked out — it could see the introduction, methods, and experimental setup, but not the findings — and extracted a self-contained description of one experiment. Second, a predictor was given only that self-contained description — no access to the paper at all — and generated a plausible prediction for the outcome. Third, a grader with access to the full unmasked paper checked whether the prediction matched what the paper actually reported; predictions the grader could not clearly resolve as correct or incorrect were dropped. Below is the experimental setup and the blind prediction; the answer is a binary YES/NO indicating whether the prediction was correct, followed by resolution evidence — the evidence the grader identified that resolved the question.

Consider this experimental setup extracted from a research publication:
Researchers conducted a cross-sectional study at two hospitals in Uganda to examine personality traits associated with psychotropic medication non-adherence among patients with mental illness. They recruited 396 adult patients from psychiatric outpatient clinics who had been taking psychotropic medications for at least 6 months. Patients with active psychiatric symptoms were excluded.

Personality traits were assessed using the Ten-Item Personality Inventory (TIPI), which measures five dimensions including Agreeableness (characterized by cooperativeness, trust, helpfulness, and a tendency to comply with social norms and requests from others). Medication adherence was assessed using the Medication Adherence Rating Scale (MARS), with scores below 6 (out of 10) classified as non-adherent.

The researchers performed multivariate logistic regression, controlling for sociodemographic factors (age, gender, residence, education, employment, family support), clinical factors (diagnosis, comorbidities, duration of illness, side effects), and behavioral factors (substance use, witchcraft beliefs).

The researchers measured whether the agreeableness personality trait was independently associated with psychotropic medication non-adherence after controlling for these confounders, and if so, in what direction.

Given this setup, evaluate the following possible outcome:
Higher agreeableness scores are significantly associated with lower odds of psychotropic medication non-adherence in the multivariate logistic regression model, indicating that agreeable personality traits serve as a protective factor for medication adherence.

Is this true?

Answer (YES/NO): YES